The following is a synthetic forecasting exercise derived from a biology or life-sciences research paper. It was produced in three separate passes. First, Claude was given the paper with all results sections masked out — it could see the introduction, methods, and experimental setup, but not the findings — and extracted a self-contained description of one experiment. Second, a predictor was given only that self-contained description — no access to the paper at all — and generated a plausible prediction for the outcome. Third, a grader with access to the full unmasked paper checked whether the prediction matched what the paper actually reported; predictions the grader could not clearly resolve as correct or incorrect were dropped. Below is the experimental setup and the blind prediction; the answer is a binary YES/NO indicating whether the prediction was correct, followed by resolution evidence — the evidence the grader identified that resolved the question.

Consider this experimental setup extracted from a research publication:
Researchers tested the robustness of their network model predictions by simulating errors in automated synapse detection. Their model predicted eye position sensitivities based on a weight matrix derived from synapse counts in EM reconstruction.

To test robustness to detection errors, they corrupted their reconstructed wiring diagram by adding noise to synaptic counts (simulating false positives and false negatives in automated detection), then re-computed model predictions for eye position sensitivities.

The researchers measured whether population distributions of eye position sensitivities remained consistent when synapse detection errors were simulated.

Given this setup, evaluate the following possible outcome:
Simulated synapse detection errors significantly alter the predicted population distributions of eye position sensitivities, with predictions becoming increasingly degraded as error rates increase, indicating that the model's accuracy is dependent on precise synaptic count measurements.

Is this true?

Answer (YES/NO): NO